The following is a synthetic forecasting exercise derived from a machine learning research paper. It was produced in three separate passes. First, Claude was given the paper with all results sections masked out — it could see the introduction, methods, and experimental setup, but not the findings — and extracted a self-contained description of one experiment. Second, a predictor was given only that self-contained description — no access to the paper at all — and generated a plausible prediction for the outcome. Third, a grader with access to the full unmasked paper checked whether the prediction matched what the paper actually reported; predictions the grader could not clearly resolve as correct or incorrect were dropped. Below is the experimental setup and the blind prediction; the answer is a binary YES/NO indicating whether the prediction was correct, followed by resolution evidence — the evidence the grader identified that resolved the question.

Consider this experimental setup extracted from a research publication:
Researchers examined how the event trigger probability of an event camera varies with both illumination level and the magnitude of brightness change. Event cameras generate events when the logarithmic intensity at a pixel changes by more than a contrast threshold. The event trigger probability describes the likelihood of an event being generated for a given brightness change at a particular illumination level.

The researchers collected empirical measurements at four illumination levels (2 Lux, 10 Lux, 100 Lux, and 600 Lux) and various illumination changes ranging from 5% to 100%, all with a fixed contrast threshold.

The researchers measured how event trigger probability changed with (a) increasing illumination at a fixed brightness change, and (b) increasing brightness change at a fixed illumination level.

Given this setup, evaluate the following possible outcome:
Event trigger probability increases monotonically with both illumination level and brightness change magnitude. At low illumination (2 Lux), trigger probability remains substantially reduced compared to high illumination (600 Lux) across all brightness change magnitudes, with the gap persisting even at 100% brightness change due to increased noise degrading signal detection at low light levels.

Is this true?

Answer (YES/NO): NO